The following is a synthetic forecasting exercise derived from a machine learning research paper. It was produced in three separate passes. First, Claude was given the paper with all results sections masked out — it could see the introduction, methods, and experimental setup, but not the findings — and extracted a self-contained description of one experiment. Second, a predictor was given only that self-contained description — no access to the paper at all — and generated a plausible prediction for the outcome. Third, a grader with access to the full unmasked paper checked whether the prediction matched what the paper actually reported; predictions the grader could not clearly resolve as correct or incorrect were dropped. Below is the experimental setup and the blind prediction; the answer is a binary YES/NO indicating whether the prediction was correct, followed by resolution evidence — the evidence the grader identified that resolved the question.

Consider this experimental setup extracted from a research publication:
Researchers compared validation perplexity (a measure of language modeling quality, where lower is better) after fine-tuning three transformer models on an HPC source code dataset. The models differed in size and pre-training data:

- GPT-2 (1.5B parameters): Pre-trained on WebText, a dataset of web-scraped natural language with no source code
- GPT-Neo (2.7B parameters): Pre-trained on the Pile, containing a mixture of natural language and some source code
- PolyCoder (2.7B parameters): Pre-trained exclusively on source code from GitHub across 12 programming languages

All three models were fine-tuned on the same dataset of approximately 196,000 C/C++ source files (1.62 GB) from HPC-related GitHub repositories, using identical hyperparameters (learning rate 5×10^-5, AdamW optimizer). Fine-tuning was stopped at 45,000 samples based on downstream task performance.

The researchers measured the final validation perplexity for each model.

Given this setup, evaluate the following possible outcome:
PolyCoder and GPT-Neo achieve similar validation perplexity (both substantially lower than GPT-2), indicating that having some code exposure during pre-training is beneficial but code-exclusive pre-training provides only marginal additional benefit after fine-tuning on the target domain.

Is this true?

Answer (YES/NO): YES